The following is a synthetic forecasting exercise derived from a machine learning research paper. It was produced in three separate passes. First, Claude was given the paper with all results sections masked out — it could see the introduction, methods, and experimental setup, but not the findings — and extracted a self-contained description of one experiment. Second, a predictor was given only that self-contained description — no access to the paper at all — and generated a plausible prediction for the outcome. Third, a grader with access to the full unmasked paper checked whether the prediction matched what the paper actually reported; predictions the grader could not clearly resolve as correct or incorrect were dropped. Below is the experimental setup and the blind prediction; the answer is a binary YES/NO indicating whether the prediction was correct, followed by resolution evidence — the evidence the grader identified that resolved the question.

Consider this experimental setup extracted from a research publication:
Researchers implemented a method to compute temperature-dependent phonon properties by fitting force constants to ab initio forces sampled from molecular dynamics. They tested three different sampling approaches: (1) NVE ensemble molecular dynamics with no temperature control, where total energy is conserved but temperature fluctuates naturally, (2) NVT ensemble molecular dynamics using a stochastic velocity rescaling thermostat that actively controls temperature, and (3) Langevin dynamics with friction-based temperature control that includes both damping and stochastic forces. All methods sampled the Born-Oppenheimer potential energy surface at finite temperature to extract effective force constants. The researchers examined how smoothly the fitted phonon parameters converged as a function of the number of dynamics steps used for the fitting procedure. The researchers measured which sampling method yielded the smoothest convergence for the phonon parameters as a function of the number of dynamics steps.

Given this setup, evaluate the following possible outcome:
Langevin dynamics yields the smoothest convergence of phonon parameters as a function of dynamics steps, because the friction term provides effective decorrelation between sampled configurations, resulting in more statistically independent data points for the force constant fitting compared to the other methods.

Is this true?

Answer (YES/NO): YES